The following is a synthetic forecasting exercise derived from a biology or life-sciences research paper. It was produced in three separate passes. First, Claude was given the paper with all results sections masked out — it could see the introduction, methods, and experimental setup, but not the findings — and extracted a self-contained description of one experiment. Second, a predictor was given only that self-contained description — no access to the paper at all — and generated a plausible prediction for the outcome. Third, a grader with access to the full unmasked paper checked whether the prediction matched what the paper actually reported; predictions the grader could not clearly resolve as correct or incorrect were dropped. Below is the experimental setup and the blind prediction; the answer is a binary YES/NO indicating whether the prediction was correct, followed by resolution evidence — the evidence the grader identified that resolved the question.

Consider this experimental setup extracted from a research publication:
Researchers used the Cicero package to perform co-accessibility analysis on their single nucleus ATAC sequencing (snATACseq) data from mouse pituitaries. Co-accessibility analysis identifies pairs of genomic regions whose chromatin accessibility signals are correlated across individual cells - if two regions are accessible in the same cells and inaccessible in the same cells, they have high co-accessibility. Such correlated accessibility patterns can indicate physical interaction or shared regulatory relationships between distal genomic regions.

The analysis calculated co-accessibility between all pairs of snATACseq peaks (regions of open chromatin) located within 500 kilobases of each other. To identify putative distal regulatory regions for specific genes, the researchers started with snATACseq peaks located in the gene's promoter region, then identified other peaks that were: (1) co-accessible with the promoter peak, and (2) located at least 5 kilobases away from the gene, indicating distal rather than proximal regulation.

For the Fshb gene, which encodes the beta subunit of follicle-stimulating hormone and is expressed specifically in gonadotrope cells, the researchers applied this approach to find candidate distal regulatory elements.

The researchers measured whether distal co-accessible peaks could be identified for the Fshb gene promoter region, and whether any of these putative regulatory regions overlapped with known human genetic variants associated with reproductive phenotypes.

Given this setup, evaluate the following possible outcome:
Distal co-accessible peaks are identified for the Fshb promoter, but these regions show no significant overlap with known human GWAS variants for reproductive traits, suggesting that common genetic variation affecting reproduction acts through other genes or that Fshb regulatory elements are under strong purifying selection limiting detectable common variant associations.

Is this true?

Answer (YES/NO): NO